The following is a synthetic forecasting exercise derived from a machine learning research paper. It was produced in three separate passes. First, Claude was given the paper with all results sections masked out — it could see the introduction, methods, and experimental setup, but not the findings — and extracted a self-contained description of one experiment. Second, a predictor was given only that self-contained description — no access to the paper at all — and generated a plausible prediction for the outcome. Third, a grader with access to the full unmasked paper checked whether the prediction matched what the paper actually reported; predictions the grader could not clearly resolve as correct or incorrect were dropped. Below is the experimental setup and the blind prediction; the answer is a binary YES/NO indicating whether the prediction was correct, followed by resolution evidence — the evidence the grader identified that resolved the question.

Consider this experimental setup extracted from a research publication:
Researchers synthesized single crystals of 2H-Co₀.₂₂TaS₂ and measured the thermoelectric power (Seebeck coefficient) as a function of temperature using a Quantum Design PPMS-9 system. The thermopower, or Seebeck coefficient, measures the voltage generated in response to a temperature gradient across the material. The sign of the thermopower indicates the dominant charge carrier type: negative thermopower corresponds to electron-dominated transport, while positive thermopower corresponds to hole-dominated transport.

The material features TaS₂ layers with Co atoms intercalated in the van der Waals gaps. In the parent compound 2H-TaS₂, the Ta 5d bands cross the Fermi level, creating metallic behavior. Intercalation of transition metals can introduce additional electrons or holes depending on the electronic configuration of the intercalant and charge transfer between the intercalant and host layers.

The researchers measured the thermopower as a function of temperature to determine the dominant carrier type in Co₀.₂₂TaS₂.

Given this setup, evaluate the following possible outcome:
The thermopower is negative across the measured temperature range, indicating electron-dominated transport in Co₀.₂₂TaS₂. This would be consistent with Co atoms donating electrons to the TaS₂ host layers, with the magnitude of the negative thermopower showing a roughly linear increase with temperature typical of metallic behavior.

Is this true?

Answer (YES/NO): YES